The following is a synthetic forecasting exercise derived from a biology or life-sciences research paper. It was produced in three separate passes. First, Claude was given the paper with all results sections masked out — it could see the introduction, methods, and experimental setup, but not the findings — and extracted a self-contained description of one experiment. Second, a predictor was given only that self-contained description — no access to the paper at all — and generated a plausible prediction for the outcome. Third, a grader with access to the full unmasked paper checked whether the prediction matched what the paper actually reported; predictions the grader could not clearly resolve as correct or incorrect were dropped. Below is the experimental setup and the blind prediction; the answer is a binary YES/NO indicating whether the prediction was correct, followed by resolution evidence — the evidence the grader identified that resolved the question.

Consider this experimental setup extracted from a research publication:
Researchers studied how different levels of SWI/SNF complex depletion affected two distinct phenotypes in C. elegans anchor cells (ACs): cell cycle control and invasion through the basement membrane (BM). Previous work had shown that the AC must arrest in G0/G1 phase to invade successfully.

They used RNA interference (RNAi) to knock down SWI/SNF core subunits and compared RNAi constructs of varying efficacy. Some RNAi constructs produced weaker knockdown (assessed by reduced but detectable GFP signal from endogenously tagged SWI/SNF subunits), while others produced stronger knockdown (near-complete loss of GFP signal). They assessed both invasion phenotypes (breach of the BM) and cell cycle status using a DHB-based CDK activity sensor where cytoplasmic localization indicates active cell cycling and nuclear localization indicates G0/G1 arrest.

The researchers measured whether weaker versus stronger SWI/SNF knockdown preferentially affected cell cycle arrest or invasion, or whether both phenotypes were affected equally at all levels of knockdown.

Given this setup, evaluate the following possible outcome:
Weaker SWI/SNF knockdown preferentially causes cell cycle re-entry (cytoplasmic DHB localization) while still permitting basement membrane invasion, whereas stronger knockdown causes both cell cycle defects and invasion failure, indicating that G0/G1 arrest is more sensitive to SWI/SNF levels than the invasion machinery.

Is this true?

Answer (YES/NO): NO